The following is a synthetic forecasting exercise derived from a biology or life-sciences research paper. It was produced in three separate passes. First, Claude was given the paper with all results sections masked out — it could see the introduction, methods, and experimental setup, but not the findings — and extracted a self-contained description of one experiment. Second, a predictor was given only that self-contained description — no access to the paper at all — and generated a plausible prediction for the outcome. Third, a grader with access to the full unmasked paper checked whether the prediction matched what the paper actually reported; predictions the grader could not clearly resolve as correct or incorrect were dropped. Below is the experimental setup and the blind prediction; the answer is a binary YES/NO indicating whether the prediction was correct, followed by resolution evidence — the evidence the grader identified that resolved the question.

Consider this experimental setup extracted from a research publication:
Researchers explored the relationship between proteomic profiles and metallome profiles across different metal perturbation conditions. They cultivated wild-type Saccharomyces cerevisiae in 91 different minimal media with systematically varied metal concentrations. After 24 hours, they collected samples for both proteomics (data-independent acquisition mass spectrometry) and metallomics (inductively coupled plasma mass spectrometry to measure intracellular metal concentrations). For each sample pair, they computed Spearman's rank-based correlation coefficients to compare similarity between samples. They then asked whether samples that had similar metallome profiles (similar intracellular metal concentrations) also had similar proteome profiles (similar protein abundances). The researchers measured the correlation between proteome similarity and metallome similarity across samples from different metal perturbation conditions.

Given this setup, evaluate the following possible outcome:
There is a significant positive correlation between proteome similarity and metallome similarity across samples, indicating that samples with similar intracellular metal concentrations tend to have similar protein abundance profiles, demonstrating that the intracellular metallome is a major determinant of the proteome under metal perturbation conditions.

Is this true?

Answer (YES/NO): NO